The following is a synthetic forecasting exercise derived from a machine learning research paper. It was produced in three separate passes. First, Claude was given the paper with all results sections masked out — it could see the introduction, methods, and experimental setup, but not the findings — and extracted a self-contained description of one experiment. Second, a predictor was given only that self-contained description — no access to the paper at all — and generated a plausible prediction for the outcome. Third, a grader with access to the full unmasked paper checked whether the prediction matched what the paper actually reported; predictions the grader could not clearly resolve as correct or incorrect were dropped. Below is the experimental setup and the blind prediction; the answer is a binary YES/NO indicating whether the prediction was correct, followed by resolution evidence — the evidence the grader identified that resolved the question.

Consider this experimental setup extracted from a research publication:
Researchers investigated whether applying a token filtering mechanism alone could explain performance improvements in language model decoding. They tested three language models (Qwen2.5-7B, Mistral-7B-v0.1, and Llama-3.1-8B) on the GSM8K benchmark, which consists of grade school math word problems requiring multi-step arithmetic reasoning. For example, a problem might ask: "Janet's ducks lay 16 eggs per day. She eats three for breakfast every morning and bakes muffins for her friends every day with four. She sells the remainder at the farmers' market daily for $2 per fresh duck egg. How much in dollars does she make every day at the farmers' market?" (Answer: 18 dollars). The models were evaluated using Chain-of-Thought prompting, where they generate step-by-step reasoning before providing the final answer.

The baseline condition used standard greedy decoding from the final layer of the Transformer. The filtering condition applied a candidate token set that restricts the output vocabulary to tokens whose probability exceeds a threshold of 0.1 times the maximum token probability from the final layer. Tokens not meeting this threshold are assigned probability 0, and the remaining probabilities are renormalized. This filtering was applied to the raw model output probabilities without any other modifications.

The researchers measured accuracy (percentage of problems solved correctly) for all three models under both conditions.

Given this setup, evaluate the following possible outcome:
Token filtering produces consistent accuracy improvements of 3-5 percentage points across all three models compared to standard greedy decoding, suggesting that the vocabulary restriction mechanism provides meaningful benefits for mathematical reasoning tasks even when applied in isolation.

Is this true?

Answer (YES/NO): NO